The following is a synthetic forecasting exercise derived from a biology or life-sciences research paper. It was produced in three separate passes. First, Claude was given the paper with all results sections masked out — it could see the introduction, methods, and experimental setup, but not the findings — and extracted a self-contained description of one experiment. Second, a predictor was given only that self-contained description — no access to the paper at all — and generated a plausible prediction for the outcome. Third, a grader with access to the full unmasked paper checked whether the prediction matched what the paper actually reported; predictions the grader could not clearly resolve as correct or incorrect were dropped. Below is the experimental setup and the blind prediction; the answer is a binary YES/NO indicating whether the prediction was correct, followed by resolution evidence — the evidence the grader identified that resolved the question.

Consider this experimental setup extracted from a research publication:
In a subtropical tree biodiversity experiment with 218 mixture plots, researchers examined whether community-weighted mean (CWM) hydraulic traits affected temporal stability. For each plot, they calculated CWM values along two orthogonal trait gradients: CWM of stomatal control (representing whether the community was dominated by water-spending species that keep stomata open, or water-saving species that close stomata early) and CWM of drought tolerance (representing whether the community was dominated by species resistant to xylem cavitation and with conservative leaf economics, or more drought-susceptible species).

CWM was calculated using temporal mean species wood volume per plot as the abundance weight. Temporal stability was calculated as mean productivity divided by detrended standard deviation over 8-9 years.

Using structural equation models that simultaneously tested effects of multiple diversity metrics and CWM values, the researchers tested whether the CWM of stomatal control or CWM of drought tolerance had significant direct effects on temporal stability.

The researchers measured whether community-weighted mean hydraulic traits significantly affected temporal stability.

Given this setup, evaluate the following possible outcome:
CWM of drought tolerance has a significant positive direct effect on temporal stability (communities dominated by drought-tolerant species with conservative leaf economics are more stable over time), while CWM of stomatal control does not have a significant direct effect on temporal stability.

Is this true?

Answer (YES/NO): NO